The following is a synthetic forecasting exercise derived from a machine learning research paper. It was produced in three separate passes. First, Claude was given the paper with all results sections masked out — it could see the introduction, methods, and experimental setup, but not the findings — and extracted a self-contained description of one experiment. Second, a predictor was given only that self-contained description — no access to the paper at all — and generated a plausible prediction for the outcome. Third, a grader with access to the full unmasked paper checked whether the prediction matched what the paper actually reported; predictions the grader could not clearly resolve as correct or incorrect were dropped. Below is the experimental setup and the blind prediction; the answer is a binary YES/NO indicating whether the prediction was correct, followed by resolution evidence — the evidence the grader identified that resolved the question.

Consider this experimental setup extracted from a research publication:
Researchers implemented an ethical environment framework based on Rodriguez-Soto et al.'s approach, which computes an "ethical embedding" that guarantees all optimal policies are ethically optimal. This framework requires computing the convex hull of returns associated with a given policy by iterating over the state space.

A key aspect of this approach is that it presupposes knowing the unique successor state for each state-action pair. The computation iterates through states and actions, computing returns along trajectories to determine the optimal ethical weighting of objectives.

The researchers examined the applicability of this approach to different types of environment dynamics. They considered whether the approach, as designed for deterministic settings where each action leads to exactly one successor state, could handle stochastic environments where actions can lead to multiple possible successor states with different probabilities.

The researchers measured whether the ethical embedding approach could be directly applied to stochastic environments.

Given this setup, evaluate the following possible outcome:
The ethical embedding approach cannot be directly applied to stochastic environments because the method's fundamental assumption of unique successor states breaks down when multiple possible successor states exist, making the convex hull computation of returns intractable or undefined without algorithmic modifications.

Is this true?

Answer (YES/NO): YES